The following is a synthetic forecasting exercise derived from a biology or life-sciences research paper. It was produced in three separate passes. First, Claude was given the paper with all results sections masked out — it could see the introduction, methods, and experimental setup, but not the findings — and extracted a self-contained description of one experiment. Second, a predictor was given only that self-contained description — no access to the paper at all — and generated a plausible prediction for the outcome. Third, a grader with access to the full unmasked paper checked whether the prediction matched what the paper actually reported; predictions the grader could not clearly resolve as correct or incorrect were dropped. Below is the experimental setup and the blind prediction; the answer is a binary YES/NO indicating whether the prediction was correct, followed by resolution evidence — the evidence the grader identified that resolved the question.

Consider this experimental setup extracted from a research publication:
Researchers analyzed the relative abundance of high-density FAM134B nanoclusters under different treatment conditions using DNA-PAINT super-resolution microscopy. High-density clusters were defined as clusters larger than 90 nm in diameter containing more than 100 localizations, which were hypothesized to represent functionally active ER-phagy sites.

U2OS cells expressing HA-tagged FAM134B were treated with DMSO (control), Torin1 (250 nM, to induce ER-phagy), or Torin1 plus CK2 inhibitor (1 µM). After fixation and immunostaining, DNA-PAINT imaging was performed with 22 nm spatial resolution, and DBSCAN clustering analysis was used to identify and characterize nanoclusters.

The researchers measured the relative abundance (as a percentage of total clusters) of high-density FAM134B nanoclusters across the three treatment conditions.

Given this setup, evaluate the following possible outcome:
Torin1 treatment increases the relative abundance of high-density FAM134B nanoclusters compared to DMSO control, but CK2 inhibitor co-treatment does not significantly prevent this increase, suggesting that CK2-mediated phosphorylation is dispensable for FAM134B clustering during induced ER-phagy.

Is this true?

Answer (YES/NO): NO